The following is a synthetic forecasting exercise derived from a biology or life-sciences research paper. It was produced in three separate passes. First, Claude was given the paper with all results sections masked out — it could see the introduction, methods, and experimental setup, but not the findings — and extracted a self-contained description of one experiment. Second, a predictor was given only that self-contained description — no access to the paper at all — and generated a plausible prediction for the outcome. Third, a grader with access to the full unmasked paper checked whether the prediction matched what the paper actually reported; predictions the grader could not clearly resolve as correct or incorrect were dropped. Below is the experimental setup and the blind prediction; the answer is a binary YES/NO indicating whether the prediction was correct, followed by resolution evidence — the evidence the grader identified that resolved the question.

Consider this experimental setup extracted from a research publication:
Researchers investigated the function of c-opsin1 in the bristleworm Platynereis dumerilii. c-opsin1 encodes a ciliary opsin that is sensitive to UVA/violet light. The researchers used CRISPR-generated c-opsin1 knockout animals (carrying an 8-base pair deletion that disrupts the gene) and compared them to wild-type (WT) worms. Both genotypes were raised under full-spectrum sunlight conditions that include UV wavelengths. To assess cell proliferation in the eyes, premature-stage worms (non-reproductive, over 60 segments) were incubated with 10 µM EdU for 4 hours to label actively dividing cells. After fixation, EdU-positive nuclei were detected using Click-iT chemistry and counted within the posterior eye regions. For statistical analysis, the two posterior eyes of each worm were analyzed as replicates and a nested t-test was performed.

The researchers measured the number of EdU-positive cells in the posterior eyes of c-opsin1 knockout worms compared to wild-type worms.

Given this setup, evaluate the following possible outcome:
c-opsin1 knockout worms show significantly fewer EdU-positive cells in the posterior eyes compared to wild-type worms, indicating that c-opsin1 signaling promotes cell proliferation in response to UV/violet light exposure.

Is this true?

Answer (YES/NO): YES